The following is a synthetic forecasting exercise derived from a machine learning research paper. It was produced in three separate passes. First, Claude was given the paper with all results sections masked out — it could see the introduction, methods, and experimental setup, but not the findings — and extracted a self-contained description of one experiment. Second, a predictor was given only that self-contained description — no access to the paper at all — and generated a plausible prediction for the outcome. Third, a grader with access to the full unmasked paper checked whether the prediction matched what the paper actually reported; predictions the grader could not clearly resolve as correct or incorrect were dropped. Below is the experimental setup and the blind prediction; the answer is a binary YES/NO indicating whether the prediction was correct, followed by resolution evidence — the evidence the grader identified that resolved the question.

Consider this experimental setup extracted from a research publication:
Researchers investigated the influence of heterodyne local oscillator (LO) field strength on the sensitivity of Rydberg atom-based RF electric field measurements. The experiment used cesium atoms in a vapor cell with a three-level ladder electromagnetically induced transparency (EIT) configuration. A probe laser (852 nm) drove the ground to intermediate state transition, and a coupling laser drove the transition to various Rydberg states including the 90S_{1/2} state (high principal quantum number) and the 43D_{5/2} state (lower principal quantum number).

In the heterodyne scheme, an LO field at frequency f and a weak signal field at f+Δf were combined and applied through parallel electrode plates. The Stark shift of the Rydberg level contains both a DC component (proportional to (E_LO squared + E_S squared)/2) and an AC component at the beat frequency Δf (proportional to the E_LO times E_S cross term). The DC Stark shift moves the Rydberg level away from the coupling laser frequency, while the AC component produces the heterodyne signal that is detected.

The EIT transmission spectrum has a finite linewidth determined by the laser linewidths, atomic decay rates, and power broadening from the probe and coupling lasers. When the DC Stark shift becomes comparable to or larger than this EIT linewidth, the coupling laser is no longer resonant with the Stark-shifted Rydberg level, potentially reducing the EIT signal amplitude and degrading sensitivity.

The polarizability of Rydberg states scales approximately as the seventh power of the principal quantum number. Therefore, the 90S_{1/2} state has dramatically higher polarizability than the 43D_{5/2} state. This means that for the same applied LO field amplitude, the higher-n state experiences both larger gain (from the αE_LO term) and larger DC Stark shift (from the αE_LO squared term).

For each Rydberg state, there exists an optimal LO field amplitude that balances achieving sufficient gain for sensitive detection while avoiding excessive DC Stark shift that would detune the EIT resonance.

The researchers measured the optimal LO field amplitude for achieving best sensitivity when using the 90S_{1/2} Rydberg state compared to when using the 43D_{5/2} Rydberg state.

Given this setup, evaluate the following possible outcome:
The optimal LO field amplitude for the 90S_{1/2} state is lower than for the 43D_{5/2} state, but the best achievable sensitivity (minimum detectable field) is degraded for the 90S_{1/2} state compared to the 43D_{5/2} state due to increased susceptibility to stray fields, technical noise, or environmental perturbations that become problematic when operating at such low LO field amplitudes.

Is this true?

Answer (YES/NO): NO